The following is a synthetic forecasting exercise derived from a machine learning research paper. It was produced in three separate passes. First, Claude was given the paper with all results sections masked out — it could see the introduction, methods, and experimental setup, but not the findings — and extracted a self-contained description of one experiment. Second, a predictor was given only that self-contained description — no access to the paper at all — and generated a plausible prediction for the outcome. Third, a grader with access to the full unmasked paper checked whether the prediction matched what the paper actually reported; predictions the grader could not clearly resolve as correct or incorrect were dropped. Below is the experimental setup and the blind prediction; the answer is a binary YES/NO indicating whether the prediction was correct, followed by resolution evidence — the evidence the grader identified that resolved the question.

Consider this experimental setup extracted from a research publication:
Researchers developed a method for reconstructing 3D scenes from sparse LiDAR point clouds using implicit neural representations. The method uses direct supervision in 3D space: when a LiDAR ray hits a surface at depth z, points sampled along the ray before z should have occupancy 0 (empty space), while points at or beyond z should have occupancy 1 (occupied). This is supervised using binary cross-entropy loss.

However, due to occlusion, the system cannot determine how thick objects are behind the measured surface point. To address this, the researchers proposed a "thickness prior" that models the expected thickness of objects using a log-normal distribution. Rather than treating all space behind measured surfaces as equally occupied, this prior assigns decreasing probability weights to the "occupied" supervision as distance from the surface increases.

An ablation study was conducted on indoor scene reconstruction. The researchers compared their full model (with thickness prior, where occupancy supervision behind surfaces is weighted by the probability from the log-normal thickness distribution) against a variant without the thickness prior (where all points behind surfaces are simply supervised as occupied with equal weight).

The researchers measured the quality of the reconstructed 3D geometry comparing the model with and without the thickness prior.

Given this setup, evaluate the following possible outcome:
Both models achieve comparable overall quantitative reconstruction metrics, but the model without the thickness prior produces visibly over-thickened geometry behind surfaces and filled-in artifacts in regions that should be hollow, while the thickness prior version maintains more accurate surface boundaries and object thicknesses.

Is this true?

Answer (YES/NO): NO